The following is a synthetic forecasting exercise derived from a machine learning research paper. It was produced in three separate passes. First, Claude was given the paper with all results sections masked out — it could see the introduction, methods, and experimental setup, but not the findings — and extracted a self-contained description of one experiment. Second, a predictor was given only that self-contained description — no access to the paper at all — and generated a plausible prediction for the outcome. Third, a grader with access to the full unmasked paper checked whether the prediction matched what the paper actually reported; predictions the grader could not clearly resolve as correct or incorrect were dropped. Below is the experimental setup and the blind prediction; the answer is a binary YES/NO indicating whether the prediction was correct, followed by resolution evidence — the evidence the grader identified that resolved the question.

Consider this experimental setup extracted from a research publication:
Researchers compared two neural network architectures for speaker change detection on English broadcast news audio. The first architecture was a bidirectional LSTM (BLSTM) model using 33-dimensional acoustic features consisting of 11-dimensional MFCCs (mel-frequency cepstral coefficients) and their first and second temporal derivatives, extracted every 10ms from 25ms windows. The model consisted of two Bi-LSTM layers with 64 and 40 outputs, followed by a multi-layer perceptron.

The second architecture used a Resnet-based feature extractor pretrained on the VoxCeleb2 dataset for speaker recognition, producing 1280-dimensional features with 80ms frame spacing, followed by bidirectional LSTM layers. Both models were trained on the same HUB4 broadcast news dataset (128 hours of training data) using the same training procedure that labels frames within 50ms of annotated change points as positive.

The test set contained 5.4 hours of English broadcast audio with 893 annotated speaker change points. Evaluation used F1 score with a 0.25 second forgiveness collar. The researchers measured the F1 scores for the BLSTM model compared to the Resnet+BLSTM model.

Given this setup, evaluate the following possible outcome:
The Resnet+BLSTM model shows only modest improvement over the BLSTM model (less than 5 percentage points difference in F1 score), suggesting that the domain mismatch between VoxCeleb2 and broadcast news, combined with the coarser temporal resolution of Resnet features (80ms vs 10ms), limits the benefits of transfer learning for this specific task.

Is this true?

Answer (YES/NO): NO